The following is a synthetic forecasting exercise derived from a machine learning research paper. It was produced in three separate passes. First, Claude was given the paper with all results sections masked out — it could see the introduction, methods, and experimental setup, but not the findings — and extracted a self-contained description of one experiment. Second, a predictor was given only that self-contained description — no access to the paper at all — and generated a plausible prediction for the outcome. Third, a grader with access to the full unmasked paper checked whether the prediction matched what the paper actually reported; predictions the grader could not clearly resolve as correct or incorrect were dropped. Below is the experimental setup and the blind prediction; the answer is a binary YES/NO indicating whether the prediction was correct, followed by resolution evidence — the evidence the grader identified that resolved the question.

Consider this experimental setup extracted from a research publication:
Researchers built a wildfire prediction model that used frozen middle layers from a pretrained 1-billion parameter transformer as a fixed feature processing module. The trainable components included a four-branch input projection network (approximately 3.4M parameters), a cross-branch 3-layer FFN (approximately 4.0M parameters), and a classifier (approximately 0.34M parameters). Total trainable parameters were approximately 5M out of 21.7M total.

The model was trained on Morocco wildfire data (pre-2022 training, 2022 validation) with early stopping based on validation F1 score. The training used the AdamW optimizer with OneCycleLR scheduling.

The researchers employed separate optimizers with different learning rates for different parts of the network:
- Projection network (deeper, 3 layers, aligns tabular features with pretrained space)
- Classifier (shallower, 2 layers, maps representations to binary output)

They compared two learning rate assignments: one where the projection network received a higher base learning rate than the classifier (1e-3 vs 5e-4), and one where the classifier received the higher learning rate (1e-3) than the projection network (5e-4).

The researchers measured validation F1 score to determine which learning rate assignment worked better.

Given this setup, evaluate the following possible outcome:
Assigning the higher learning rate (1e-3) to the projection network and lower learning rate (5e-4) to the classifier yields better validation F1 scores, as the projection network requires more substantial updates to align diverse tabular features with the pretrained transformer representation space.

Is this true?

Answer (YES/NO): YES